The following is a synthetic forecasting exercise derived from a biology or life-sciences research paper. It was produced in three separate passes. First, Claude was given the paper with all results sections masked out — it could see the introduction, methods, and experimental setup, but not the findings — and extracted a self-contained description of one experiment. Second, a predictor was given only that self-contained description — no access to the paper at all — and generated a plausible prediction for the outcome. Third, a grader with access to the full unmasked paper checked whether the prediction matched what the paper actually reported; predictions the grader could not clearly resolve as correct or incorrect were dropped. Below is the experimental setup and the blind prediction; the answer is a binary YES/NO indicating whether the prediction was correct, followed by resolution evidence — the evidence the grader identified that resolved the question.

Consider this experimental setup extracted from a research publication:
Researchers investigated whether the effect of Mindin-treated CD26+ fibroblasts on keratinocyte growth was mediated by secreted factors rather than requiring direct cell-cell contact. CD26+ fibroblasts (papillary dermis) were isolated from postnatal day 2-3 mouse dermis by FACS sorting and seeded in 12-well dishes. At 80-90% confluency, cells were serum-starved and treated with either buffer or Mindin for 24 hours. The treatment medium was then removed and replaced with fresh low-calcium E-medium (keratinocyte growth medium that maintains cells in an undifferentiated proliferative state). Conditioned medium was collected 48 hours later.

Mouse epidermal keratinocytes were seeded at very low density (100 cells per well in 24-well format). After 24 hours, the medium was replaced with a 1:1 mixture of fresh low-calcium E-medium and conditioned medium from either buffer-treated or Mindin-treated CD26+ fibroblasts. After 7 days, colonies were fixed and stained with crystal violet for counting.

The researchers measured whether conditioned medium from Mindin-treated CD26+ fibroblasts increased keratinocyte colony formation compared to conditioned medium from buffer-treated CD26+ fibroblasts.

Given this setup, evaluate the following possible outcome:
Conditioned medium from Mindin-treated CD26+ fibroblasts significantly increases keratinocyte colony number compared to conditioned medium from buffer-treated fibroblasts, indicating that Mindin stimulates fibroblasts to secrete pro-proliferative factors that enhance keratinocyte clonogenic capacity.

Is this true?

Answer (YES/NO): YES